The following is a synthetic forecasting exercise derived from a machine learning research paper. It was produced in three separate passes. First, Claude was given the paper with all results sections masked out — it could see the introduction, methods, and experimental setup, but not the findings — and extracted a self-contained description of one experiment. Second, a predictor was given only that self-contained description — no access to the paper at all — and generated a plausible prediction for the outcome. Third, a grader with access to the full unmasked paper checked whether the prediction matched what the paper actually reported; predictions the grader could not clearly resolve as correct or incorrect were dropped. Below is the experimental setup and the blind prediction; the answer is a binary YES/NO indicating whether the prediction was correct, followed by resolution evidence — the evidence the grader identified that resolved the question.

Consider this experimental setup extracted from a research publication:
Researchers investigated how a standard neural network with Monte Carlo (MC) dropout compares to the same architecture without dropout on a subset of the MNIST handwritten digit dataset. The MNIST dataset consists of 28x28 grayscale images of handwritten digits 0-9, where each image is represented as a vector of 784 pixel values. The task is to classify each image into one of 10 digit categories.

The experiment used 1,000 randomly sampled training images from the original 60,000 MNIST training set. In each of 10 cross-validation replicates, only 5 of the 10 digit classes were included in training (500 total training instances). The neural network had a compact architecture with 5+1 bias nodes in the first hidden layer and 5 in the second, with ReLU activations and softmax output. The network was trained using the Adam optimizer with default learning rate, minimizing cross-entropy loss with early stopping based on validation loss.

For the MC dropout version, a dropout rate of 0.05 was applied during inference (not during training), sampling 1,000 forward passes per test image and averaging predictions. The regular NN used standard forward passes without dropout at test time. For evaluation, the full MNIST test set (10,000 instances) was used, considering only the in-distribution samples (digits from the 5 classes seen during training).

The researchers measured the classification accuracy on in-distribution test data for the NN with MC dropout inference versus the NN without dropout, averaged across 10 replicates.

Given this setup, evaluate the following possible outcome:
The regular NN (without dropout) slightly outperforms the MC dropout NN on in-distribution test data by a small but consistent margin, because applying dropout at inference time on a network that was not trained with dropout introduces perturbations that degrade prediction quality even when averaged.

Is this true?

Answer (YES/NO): NO